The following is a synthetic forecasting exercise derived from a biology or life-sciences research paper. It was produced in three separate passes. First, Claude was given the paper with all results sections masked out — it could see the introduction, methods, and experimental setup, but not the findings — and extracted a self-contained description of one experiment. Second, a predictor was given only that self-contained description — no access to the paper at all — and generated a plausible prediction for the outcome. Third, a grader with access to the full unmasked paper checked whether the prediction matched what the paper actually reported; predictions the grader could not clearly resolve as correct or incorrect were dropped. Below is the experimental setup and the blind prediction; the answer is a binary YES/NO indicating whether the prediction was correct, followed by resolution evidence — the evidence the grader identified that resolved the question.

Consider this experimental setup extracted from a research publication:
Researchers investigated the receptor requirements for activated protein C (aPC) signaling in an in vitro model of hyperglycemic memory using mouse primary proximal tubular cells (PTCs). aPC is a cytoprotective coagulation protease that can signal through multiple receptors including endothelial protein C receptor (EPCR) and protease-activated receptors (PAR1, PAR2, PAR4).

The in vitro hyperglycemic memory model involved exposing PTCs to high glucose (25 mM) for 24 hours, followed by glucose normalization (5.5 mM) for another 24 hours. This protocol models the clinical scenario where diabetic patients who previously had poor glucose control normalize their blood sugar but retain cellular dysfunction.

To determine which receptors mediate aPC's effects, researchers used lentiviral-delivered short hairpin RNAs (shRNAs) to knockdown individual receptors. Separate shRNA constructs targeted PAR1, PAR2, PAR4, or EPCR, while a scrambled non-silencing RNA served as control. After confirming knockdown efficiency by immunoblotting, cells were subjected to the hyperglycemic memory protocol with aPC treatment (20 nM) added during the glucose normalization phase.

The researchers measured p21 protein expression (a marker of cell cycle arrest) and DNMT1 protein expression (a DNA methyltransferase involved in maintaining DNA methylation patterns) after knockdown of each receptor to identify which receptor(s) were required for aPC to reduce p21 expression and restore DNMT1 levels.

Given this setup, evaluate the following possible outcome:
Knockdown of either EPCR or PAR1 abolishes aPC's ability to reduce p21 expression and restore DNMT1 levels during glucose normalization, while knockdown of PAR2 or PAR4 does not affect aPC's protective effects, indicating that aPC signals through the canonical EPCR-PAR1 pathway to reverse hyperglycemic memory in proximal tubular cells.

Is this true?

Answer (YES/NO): NO